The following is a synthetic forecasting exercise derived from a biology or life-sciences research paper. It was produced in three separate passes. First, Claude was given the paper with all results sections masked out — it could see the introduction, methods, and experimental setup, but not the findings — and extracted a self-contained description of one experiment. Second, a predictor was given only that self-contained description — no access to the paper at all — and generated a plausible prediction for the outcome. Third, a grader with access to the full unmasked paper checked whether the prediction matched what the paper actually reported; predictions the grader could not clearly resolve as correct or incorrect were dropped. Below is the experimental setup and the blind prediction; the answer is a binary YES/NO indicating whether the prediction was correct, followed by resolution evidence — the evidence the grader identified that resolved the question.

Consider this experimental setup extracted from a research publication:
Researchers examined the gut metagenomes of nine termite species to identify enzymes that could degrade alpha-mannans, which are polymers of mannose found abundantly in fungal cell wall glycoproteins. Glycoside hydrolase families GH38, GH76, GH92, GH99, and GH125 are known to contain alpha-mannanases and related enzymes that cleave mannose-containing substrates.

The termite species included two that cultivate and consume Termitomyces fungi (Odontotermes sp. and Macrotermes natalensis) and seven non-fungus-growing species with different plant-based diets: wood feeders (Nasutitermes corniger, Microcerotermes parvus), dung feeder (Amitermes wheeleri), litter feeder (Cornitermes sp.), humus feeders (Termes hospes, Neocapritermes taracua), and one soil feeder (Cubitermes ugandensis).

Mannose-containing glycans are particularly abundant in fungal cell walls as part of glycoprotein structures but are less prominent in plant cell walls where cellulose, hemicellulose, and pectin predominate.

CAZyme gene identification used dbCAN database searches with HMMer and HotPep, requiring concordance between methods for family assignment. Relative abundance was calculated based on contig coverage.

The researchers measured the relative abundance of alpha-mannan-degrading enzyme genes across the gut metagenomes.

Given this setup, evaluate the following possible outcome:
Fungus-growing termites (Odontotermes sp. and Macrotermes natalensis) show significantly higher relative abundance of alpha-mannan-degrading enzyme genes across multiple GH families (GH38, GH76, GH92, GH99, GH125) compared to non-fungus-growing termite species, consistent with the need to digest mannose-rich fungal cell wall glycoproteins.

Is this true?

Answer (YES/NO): YES